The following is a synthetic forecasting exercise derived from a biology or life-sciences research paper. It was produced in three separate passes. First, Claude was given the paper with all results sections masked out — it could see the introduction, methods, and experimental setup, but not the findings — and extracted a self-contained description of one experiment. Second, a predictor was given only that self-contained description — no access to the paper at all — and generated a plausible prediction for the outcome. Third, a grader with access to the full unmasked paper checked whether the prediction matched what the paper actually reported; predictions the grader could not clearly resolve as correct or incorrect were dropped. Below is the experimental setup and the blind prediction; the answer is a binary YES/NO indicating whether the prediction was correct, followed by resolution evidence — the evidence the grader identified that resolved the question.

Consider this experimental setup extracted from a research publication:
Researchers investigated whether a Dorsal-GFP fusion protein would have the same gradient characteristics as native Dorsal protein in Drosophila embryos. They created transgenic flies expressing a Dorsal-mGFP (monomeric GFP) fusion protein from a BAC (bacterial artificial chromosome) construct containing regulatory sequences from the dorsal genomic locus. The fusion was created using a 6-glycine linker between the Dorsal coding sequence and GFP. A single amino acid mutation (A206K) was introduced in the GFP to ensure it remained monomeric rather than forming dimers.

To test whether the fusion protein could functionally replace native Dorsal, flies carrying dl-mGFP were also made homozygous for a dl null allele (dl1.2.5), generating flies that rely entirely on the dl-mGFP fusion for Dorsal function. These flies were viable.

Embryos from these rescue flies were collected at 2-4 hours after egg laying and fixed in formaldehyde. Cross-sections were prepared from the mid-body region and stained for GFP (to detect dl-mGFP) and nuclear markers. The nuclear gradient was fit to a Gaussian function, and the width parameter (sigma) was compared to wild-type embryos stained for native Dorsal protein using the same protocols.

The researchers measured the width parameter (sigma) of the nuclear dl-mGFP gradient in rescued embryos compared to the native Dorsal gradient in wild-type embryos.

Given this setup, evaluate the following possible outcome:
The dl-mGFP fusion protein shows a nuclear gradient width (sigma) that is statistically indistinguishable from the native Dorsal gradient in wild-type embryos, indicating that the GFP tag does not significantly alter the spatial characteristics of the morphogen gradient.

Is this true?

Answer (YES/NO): NO